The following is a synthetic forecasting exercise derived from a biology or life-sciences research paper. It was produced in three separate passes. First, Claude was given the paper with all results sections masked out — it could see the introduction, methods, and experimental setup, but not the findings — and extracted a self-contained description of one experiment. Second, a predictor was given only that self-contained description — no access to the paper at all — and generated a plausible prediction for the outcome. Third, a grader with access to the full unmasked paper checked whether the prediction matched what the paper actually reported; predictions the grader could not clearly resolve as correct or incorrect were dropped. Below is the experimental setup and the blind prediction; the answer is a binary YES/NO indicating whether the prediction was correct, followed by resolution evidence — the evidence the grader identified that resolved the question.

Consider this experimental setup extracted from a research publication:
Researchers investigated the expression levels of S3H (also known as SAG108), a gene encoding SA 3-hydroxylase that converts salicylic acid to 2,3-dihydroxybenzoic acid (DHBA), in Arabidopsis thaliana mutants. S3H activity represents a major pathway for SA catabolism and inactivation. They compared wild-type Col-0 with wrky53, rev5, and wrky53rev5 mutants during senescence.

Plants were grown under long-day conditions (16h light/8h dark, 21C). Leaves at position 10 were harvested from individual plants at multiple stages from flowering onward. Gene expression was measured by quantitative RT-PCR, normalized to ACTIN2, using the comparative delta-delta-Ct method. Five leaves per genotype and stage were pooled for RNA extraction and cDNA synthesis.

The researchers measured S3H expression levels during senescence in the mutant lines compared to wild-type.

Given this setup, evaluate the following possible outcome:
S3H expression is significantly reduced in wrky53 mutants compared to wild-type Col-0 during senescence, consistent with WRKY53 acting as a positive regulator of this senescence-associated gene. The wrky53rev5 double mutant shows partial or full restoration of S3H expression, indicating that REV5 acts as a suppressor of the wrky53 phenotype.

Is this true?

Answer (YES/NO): NO